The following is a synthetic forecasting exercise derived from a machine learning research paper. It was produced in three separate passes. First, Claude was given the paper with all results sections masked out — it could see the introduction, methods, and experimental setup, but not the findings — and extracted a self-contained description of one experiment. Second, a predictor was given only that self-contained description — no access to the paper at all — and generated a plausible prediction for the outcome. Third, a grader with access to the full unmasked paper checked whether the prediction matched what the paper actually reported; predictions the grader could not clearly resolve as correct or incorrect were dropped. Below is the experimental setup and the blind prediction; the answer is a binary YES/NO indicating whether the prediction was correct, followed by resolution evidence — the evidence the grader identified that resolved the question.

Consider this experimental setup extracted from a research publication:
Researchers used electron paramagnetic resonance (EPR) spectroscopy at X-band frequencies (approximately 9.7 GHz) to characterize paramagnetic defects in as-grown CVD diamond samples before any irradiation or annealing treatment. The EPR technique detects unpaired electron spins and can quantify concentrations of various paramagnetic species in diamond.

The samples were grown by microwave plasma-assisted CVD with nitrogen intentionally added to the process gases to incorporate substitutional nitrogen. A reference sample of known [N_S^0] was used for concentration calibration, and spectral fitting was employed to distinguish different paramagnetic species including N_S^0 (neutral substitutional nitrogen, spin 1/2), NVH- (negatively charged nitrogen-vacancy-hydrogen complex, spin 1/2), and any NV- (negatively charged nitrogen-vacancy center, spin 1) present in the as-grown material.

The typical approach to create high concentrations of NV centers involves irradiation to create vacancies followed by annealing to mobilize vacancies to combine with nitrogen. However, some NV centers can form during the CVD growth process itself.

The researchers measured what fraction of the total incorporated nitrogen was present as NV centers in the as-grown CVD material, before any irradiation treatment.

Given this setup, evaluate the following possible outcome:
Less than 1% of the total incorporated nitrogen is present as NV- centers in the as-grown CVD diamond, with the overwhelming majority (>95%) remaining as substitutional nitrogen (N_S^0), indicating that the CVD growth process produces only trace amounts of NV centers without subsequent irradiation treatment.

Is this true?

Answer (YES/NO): NO